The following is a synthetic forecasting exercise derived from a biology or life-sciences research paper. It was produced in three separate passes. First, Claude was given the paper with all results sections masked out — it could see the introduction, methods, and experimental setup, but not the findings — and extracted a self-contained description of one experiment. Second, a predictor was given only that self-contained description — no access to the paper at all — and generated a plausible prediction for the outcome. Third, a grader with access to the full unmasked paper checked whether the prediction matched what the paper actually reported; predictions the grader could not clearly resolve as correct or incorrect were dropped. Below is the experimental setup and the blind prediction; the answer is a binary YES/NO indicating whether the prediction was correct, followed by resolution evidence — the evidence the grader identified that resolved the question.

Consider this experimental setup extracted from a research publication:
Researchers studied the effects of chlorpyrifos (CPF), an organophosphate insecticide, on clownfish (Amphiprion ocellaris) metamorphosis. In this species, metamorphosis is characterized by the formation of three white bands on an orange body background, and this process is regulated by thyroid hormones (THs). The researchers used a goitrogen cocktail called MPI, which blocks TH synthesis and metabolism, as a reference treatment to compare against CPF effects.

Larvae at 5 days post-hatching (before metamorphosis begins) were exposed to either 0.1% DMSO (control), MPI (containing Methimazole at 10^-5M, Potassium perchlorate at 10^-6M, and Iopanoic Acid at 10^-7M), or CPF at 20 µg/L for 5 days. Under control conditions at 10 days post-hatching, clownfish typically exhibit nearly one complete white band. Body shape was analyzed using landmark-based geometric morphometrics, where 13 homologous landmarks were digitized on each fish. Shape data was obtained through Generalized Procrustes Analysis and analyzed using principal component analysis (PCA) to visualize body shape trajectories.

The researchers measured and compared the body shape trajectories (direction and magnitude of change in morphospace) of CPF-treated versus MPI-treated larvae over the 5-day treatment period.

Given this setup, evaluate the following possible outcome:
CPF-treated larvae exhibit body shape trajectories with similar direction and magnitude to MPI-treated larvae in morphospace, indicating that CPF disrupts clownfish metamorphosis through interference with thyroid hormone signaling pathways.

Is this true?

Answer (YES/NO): YES